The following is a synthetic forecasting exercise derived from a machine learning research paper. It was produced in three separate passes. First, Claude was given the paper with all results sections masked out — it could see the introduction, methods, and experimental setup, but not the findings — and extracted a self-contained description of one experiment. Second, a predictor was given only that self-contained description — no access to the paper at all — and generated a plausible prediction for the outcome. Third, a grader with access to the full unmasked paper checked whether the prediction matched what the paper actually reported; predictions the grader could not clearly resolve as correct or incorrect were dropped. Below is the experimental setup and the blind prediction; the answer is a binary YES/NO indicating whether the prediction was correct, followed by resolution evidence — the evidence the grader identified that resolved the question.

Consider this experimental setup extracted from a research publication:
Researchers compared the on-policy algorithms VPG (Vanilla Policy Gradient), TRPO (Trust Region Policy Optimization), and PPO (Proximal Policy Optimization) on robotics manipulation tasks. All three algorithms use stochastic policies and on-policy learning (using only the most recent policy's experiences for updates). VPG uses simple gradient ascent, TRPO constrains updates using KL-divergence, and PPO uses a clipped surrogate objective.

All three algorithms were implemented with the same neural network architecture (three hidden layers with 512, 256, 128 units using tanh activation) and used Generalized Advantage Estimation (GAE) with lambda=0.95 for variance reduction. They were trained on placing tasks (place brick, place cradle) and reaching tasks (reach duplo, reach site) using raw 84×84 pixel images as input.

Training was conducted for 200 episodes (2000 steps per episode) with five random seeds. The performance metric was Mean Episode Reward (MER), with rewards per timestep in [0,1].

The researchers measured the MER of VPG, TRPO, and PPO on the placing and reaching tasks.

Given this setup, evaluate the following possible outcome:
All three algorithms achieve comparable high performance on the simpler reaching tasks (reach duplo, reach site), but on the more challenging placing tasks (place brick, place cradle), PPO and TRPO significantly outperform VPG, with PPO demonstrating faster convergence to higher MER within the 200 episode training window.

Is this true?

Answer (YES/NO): NO